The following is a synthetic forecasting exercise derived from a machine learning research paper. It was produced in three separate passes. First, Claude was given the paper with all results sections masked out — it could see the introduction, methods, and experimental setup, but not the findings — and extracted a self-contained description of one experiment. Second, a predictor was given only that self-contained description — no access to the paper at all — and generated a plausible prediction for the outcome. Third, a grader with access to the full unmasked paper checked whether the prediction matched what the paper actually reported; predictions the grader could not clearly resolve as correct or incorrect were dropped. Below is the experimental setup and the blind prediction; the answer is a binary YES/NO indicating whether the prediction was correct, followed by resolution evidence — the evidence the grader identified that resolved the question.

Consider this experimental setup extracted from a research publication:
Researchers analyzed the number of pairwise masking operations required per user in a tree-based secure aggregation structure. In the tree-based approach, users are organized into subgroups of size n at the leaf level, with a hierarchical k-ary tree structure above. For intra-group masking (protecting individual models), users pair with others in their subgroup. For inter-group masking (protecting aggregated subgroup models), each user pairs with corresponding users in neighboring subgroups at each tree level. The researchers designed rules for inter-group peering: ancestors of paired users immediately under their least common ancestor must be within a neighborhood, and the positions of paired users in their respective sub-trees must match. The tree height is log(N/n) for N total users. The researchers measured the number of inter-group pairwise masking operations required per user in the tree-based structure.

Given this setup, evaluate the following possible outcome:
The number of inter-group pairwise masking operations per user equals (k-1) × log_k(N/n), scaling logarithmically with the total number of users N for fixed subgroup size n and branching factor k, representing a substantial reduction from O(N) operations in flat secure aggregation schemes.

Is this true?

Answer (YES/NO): NO